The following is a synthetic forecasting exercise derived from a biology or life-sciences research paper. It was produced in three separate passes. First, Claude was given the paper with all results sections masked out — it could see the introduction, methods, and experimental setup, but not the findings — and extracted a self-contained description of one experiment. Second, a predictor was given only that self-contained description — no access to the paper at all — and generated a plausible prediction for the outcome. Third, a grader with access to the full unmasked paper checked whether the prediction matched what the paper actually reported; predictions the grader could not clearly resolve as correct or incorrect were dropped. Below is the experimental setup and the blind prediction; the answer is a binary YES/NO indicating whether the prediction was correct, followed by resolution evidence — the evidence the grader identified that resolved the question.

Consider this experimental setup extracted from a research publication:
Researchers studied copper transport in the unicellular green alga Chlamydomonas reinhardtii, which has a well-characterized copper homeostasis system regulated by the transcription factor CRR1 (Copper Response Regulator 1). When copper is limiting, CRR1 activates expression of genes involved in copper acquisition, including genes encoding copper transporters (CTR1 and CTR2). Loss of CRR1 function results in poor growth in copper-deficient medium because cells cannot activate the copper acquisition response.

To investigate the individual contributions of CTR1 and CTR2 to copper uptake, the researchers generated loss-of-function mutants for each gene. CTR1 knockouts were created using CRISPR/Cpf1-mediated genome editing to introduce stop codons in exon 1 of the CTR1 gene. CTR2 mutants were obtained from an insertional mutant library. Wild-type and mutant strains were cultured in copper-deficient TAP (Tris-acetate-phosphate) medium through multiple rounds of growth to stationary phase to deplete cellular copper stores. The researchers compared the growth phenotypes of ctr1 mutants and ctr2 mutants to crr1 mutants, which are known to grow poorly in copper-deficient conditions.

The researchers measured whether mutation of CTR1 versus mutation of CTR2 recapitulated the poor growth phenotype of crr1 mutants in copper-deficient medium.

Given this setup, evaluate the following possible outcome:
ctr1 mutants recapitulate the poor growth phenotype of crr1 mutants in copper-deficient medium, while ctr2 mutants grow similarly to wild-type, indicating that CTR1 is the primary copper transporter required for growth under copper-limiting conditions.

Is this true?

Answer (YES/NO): YES